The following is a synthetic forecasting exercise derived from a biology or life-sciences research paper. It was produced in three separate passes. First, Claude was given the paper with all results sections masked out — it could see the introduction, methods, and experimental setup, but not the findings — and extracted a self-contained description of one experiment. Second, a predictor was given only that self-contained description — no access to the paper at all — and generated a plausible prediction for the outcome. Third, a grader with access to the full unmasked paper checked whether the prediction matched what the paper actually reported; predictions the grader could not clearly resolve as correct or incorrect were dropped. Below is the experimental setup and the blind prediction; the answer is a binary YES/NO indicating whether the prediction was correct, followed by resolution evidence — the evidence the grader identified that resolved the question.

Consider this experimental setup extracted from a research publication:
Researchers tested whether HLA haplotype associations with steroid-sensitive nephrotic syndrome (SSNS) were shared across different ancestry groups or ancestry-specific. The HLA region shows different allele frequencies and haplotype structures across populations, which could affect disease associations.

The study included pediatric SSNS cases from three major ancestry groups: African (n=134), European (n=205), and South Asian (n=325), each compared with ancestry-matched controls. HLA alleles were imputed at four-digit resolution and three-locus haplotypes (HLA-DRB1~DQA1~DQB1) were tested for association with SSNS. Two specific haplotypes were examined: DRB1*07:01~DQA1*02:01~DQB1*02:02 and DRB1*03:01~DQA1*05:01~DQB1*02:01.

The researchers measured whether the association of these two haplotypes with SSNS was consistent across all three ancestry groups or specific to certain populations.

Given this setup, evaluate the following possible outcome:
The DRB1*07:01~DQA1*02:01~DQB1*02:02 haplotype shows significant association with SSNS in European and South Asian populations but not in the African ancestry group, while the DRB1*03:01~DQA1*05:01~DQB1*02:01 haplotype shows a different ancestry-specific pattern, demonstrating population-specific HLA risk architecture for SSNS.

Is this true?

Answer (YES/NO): NO